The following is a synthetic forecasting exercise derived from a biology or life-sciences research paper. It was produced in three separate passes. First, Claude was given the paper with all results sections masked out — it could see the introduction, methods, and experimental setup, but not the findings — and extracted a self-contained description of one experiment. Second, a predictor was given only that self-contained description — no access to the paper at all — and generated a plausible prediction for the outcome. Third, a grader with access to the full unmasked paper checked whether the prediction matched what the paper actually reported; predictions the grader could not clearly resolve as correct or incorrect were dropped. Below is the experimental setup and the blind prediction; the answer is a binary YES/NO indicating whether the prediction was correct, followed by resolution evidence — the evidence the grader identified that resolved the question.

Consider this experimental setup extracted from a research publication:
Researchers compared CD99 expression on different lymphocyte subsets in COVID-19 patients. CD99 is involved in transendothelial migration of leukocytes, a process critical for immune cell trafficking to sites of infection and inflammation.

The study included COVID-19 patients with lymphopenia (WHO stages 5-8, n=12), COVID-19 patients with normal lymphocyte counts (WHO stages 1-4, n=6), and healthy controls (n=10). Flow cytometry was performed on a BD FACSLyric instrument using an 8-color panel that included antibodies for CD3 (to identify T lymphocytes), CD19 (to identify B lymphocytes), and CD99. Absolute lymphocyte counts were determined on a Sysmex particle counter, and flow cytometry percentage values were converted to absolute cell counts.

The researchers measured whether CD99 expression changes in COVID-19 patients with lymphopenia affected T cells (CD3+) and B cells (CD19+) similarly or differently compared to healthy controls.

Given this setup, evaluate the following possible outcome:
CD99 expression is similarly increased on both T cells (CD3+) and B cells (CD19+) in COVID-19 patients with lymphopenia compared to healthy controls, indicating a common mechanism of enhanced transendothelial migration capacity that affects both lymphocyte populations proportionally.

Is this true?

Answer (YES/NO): NO